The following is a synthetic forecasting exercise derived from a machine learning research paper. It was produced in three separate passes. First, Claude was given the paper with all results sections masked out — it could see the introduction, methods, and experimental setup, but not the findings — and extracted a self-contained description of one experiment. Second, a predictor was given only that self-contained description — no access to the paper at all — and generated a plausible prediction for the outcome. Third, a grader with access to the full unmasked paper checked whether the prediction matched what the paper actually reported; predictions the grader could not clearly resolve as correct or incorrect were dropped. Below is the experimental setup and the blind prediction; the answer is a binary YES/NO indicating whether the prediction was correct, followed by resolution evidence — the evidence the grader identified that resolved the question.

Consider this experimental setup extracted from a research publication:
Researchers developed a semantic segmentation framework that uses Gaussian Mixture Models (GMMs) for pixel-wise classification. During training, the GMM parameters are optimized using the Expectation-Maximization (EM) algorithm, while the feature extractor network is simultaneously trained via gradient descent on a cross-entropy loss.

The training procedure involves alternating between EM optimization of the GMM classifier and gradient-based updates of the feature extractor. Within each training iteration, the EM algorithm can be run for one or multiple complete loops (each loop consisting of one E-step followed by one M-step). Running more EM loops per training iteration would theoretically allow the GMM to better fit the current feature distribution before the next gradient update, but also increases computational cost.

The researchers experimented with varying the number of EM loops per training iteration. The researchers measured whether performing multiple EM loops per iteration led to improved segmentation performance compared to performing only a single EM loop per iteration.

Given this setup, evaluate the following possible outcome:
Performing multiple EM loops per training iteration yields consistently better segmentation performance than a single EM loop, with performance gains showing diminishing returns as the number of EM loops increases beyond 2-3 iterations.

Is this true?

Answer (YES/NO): NO